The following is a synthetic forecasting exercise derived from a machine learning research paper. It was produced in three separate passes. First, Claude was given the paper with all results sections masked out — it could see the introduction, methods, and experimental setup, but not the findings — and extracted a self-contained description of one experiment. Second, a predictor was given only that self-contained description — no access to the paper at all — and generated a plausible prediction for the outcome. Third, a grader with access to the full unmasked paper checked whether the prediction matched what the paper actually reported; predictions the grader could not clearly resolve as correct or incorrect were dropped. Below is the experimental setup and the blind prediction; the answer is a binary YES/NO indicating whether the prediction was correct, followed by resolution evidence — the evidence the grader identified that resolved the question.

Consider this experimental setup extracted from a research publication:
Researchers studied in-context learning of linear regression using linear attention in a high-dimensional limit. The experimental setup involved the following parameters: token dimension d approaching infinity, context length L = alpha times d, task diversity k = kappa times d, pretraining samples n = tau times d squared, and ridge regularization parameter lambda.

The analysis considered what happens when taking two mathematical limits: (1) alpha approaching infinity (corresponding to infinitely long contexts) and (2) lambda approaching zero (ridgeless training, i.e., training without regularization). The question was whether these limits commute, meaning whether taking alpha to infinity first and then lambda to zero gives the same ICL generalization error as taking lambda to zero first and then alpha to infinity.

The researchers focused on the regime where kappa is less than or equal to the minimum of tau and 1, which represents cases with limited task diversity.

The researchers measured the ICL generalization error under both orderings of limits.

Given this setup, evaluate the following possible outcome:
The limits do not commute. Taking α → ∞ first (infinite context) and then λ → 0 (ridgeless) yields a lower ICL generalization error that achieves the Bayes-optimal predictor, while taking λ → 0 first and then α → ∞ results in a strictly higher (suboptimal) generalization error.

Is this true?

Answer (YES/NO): NO